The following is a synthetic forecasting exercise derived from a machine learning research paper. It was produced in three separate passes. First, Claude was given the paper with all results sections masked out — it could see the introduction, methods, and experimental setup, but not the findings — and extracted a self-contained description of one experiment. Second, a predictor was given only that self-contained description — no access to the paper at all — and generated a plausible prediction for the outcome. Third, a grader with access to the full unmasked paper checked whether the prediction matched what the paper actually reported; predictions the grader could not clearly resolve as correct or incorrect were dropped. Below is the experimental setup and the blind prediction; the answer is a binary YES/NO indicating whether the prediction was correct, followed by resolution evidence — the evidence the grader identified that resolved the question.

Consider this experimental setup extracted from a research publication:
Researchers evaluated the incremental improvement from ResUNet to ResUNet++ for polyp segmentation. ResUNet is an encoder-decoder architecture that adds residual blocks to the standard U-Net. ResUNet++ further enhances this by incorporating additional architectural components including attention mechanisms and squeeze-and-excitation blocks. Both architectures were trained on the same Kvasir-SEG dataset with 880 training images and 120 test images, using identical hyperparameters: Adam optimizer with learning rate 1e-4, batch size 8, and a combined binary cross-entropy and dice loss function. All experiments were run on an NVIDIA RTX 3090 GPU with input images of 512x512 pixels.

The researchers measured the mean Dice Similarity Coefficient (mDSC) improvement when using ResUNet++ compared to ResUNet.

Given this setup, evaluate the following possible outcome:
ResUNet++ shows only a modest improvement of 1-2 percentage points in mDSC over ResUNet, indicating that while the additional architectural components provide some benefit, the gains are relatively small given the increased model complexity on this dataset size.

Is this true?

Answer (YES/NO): NO